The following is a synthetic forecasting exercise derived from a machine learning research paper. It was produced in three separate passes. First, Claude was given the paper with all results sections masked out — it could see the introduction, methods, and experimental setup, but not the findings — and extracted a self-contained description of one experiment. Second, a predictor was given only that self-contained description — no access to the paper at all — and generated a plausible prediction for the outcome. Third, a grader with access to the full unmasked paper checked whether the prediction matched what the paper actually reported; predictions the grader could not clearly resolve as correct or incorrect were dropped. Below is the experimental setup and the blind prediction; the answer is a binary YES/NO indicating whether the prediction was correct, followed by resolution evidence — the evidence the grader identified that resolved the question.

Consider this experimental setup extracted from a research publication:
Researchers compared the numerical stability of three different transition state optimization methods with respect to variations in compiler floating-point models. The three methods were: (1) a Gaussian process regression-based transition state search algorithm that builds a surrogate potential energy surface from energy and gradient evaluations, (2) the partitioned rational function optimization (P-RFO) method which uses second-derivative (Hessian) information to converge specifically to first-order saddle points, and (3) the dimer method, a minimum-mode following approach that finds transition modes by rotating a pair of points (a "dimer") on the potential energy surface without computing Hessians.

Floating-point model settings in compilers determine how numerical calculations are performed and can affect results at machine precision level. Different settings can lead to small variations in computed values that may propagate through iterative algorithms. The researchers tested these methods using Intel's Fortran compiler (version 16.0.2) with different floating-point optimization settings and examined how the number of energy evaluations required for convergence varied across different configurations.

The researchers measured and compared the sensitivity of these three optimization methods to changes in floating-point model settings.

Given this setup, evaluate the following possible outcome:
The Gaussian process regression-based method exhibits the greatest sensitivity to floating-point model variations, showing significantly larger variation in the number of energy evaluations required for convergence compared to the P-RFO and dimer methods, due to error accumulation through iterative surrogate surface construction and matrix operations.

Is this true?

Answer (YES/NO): NO